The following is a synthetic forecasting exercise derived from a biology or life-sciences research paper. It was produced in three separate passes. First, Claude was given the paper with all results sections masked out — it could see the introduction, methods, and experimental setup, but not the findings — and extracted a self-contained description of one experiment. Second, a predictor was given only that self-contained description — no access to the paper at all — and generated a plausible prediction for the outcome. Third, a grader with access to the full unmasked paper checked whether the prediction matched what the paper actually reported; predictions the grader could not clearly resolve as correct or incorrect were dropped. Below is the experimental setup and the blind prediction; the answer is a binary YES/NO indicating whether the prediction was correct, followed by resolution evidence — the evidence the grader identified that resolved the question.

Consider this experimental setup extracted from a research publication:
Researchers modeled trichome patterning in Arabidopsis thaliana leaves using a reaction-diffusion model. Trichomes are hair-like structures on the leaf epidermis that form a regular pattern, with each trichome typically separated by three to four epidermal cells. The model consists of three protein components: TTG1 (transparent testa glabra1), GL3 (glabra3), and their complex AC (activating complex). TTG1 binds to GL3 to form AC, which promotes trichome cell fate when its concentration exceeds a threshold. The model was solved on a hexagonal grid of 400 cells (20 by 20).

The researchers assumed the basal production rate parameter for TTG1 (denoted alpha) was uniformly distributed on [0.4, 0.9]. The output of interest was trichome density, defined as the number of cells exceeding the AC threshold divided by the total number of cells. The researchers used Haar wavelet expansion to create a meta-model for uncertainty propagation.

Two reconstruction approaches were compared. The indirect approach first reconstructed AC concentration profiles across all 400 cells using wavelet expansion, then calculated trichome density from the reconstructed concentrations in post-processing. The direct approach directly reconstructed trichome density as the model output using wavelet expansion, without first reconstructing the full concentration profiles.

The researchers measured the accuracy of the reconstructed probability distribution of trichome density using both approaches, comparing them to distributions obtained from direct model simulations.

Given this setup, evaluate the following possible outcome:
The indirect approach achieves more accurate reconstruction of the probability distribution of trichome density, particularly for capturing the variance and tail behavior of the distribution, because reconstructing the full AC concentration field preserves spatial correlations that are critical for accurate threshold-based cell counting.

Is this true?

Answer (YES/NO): NO